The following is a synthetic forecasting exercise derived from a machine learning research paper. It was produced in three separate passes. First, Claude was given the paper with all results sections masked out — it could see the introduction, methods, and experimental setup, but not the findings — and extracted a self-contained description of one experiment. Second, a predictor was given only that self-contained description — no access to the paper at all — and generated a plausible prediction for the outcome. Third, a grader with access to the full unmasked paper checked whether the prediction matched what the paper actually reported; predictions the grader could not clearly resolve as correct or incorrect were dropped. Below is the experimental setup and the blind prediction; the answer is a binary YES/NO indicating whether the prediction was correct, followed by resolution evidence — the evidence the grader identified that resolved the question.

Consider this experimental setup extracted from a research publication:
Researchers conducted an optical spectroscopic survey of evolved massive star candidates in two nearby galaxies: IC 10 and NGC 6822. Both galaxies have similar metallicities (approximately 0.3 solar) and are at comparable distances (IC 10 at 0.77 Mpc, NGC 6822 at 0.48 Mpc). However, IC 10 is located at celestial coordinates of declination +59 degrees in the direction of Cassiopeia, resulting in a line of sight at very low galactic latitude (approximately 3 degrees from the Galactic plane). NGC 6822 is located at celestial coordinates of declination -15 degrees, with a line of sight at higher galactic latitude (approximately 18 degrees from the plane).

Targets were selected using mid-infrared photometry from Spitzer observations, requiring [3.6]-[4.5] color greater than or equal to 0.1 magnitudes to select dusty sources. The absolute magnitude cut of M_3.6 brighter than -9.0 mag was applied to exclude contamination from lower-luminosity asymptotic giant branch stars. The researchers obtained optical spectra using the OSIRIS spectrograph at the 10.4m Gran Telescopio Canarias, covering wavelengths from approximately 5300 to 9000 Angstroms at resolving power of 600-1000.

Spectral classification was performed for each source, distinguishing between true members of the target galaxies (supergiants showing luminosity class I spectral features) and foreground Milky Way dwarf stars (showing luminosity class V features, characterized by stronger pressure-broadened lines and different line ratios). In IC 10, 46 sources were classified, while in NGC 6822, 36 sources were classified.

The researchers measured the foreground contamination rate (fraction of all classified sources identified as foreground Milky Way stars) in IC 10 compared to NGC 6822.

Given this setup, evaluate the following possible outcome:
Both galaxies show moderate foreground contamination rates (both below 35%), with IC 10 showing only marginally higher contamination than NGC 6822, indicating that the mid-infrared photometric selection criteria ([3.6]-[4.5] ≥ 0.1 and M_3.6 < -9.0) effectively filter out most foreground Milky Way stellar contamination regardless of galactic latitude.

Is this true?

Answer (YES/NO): NO